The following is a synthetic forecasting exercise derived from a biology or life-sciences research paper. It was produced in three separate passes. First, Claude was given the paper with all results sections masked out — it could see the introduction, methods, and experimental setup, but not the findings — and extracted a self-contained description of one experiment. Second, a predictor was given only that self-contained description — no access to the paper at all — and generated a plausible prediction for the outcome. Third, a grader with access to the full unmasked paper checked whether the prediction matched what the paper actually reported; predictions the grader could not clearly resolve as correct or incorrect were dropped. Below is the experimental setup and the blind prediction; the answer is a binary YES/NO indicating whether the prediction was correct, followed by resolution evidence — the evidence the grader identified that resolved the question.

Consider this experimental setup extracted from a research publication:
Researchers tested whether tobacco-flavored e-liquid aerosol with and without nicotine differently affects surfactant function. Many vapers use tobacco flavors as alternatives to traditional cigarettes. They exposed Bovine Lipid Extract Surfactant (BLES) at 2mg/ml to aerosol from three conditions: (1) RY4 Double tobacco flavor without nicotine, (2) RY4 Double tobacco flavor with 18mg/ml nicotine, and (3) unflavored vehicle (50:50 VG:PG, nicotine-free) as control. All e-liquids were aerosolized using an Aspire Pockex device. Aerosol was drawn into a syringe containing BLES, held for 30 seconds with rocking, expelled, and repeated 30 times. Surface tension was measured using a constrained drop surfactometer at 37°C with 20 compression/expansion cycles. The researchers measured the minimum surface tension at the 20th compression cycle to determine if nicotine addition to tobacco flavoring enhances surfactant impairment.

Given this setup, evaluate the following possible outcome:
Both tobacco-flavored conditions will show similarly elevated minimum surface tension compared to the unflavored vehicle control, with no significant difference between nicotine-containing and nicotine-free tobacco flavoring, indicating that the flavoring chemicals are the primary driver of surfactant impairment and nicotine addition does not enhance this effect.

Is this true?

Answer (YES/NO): NO